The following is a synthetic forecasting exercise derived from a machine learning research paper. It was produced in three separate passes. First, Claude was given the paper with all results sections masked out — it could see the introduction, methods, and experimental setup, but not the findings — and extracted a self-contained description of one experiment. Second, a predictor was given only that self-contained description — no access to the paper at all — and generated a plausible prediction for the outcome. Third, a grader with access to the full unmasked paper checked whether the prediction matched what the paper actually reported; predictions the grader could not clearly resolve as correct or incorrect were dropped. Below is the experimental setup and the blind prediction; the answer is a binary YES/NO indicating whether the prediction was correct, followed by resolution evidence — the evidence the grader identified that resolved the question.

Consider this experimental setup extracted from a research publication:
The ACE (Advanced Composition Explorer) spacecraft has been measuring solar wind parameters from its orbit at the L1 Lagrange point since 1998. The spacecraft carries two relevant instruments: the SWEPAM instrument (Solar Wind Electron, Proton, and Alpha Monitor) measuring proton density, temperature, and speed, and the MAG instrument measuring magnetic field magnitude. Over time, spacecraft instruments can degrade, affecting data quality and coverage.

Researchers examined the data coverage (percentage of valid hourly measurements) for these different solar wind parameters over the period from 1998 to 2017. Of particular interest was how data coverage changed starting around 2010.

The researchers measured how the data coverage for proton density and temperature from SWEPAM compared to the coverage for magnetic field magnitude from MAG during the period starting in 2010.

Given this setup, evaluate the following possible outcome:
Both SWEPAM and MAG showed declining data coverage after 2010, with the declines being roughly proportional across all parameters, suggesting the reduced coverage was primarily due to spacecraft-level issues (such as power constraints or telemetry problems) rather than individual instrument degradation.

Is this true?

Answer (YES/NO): NO